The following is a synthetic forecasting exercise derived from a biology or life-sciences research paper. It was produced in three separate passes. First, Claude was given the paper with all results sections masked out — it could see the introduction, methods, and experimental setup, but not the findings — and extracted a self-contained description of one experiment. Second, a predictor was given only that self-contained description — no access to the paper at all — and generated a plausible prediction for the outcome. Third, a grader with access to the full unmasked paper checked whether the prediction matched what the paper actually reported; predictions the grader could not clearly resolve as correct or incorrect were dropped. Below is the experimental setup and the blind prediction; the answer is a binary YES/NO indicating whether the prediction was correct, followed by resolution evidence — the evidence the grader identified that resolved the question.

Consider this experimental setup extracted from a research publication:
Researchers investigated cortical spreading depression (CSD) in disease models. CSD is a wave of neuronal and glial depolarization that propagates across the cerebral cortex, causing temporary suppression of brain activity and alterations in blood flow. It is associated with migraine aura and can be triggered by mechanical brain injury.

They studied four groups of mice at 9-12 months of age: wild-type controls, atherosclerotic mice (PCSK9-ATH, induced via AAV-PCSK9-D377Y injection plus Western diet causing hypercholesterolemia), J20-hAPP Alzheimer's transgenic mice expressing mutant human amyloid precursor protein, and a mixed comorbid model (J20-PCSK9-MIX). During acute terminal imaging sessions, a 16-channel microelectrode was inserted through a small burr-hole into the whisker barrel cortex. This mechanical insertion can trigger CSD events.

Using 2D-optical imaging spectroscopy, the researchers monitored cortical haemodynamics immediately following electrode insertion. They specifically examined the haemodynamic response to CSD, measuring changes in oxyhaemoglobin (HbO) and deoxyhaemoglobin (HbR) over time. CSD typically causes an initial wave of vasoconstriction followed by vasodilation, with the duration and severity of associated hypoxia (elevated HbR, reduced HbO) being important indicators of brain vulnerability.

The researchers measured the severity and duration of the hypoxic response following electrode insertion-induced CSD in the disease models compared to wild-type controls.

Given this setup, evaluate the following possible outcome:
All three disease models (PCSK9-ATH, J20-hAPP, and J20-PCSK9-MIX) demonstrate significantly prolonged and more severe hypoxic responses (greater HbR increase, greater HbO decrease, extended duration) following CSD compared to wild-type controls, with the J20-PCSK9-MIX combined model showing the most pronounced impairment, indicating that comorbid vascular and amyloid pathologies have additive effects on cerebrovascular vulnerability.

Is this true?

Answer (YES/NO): NO